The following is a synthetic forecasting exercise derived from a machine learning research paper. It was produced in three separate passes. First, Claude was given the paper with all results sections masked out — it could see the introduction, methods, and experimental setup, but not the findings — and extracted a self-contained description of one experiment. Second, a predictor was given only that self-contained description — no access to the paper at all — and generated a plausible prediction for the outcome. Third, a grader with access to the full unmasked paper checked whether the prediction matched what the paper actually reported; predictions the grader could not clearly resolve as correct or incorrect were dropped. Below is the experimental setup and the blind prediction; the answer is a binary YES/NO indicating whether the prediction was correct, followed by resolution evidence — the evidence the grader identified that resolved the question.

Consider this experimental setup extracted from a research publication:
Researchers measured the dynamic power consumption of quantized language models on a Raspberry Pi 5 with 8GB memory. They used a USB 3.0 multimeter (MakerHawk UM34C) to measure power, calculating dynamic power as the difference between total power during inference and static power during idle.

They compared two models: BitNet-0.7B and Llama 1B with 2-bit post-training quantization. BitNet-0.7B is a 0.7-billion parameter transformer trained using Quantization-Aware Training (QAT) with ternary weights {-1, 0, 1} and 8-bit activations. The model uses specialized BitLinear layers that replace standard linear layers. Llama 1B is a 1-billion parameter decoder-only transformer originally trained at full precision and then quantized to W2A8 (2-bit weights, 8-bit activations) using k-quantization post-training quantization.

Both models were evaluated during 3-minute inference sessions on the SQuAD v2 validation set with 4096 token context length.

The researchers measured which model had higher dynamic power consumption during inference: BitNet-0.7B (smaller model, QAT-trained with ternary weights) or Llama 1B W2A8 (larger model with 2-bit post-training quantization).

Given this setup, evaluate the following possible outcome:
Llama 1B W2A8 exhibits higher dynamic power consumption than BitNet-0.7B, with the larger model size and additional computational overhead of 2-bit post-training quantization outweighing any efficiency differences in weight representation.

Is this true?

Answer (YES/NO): NO